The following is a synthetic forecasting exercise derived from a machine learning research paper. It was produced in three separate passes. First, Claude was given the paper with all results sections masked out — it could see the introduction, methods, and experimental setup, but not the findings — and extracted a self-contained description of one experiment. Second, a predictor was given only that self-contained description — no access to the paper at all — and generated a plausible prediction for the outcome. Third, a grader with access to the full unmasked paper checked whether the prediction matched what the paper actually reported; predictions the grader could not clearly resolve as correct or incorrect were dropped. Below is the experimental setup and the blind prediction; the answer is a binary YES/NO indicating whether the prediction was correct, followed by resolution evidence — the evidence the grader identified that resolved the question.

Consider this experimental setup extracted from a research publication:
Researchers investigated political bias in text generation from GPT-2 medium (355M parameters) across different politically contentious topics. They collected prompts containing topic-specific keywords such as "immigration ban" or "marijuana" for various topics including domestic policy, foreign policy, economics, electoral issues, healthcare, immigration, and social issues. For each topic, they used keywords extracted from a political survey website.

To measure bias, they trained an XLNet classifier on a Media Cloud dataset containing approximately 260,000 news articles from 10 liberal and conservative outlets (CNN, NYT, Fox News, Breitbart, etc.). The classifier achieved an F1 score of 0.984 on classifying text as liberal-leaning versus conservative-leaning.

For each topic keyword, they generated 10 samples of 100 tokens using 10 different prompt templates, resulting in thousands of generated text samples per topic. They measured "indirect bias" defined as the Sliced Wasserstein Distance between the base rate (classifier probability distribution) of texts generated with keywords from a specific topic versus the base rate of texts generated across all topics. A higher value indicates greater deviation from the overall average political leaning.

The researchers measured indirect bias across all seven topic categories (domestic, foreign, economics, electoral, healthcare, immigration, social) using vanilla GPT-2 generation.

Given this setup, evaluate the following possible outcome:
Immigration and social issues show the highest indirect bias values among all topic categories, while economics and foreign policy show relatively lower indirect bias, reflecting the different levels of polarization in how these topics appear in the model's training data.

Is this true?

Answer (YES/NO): NO